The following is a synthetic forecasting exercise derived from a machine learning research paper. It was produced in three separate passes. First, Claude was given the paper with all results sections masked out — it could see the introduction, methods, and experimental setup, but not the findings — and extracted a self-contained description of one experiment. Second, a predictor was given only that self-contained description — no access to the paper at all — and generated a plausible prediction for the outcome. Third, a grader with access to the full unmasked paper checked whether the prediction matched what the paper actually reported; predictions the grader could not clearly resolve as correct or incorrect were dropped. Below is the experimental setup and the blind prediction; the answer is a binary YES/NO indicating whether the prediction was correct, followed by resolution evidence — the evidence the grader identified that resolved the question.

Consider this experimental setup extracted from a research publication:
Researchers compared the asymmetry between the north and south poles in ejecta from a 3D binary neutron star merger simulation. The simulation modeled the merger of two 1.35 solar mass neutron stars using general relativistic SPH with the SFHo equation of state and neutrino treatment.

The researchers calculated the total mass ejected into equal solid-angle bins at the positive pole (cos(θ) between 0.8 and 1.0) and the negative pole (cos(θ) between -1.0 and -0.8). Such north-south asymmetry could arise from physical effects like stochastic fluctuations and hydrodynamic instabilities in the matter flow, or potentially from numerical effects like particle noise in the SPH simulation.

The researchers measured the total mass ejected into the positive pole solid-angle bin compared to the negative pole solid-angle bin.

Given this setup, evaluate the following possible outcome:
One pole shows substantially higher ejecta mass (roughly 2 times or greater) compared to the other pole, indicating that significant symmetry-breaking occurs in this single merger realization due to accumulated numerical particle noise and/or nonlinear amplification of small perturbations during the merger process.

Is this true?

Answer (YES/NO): NO